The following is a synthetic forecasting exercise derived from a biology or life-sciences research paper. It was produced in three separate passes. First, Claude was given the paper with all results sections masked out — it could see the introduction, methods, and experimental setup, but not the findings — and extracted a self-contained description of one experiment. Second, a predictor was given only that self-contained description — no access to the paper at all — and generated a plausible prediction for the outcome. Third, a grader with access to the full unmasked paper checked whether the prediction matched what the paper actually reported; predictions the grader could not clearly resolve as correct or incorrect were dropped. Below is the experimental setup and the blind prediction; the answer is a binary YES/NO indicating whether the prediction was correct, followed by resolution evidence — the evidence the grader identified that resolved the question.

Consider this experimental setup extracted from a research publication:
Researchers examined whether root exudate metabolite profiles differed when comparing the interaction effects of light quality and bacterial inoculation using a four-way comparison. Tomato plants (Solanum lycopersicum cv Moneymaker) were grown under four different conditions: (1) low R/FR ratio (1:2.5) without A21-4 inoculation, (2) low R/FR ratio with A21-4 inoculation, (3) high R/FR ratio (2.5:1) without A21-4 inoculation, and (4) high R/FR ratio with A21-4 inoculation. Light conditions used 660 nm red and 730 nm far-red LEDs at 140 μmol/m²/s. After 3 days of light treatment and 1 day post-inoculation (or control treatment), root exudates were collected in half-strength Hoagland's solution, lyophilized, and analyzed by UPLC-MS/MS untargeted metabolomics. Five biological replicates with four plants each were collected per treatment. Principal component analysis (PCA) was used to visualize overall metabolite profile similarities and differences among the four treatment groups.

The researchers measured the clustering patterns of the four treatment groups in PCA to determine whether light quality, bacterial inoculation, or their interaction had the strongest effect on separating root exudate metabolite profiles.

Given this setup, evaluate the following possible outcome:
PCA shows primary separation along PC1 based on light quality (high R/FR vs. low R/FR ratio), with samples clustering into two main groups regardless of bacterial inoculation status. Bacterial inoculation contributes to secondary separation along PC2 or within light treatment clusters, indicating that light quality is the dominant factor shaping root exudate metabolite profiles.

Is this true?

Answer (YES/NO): NO